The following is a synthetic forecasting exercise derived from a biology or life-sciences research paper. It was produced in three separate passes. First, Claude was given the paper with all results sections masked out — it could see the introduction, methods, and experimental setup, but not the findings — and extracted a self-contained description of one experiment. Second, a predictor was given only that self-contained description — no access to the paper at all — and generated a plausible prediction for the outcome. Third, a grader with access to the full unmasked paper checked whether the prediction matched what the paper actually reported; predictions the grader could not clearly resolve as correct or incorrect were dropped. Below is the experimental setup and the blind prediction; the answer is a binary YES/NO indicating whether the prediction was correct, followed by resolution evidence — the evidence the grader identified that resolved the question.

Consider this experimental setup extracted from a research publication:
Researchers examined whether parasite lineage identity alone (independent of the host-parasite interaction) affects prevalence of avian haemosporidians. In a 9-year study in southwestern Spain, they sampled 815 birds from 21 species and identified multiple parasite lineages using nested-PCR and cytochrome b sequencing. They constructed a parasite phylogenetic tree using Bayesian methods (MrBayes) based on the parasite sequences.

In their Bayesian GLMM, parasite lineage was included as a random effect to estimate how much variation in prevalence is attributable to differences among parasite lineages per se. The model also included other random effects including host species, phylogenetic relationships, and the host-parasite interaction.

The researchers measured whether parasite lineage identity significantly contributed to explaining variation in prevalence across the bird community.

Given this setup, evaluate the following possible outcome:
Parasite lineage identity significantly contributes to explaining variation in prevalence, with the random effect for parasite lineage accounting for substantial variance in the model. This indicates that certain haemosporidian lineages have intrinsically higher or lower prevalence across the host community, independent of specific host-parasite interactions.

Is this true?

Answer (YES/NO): NO